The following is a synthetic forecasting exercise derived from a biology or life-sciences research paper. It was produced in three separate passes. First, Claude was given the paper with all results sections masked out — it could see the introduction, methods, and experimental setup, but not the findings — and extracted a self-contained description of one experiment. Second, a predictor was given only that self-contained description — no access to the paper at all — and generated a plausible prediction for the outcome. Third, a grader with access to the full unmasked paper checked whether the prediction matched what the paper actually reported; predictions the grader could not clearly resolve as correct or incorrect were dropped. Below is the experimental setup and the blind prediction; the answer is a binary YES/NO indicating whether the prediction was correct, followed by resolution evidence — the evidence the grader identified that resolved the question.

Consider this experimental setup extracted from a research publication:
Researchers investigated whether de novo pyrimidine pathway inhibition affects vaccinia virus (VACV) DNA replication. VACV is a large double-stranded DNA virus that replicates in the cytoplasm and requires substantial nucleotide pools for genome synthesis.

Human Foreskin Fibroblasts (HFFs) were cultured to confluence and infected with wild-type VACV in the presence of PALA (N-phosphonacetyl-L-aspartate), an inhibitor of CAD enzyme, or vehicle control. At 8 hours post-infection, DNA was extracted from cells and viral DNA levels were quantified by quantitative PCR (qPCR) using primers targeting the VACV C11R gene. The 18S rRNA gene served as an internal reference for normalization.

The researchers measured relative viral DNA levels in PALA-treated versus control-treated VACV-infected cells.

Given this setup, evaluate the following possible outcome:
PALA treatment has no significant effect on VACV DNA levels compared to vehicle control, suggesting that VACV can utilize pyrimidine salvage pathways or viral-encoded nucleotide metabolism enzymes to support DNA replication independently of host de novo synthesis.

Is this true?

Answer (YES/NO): NO